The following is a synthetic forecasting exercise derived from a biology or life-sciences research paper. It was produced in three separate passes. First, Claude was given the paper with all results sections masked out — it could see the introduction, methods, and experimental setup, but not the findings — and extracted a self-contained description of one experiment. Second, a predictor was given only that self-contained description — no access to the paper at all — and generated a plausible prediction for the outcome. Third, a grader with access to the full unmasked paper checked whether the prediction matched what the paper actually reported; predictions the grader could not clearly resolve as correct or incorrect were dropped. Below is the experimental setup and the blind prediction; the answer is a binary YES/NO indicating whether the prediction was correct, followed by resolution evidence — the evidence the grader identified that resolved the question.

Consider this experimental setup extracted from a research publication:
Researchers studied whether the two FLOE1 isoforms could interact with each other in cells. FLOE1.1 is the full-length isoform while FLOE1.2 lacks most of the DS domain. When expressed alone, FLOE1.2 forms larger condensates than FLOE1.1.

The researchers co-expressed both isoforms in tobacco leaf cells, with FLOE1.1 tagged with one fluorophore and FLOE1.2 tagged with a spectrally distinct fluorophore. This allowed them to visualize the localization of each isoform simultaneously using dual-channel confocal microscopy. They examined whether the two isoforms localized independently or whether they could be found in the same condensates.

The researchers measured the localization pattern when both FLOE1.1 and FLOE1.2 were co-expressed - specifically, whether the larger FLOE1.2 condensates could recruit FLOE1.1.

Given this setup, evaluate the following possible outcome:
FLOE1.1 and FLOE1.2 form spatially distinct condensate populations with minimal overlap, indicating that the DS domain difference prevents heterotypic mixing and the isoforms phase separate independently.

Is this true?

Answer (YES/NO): NO